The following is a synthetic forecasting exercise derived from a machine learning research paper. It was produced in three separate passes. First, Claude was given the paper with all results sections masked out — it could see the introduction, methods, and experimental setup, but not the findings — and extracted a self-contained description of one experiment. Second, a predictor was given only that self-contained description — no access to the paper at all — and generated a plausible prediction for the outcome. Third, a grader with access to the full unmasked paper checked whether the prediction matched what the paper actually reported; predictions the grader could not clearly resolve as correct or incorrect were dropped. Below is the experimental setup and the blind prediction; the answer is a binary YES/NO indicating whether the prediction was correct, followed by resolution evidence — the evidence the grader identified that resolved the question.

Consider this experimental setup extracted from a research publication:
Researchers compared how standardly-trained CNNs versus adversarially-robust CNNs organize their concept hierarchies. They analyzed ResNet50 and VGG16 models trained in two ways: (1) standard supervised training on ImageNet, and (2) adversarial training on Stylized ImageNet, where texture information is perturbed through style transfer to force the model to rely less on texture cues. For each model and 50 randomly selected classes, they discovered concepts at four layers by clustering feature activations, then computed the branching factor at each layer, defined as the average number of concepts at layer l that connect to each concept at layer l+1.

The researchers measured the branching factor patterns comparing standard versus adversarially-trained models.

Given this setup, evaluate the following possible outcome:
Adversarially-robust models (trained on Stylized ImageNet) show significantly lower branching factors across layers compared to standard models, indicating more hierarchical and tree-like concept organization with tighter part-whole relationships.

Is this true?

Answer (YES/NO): NO